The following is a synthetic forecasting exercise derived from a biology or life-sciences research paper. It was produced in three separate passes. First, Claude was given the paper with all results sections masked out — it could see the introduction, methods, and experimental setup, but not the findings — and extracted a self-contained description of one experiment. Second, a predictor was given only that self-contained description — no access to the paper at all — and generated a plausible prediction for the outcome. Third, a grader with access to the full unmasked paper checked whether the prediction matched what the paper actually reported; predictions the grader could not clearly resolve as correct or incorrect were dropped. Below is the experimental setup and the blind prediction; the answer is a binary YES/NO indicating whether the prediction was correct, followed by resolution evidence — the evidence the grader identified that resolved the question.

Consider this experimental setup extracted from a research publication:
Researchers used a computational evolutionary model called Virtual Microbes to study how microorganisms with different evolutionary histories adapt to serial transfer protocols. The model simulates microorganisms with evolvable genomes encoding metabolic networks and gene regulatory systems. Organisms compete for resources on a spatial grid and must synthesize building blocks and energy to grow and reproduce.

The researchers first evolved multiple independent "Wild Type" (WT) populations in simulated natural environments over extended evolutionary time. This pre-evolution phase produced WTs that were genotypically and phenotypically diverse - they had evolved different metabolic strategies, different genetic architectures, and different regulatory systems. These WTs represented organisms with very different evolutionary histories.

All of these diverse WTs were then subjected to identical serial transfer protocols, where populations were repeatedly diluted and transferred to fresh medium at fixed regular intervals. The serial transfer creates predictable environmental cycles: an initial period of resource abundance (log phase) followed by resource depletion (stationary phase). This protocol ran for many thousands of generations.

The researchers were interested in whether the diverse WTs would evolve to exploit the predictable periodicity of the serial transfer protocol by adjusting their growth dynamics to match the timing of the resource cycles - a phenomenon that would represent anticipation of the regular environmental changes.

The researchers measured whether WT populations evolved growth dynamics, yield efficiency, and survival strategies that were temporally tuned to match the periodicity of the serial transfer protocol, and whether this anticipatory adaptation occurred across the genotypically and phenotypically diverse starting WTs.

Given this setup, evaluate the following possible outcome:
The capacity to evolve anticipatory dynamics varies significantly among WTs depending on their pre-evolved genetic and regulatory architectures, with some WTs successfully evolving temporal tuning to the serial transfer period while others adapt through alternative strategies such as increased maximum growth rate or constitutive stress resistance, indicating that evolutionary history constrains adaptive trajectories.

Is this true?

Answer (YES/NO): NO